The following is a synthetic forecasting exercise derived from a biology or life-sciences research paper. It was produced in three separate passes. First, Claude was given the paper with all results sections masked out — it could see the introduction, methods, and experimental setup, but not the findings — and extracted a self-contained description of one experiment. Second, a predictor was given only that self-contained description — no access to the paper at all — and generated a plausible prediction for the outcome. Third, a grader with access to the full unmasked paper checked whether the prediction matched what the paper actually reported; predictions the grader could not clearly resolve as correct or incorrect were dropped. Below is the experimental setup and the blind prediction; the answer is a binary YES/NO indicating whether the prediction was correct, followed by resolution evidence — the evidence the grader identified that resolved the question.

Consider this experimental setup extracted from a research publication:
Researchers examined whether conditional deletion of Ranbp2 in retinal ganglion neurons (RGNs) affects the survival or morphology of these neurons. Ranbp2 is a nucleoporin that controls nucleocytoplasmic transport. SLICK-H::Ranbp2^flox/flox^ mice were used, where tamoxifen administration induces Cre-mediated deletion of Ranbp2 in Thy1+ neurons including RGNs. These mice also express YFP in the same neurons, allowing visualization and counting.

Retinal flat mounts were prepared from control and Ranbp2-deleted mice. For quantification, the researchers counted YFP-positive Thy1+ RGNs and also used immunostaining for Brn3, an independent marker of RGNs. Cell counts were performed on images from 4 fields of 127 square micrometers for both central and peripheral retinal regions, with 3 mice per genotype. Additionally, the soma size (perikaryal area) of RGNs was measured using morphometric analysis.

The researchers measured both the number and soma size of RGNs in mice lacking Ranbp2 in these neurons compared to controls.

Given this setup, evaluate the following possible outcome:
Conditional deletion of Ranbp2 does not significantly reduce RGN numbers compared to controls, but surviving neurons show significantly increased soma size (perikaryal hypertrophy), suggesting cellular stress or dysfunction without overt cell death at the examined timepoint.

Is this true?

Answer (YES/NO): YES